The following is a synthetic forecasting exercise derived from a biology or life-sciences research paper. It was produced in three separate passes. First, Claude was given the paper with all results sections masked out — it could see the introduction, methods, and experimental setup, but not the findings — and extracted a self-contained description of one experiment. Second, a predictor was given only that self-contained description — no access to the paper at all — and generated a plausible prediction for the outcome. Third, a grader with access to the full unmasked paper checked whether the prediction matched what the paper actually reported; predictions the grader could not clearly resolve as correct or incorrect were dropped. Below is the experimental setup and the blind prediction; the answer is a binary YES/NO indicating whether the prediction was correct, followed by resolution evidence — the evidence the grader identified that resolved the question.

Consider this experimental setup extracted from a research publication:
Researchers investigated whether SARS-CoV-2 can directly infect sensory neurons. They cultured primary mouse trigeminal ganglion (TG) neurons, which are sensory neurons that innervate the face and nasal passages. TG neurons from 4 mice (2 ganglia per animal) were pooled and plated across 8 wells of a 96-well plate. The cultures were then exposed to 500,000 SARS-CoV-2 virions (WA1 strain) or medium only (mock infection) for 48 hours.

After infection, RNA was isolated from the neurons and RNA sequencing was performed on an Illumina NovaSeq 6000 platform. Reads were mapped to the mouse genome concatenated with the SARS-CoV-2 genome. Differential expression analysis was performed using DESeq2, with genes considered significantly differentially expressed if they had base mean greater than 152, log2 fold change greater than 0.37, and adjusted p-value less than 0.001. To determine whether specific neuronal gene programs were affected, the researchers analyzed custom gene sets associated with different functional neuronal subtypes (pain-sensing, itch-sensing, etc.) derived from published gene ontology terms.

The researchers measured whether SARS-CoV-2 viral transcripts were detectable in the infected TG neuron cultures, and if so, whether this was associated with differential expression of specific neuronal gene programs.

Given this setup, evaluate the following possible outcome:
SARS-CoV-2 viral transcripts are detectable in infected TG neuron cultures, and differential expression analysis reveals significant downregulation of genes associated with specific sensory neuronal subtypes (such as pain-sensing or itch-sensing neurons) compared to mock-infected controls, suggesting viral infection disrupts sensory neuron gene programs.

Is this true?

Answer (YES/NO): NO